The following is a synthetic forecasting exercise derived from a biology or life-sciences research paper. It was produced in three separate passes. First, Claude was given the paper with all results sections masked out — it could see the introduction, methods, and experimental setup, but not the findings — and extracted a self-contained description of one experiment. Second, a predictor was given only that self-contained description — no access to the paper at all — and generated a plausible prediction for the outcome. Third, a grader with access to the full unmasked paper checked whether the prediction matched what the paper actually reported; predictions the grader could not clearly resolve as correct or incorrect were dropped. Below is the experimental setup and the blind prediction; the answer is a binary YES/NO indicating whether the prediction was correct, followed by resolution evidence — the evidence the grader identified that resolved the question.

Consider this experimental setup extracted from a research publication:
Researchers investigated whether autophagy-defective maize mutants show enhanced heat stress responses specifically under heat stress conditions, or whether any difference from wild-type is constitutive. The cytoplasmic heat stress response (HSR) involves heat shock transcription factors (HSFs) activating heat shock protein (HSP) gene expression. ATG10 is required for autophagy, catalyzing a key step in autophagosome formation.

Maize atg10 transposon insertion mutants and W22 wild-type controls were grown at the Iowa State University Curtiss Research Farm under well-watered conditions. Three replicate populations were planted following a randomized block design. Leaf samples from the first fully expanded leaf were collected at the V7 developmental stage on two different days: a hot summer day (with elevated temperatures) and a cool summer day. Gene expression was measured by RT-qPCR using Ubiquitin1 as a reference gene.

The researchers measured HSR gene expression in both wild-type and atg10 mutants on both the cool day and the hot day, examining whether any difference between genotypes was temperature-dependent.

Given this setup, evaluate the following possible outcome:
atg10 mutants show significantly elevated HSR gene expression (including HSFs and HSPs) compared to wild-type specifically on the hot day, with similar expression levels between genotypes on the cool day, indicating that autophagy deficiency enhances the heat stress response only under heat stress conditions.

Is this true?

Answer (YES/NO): YES